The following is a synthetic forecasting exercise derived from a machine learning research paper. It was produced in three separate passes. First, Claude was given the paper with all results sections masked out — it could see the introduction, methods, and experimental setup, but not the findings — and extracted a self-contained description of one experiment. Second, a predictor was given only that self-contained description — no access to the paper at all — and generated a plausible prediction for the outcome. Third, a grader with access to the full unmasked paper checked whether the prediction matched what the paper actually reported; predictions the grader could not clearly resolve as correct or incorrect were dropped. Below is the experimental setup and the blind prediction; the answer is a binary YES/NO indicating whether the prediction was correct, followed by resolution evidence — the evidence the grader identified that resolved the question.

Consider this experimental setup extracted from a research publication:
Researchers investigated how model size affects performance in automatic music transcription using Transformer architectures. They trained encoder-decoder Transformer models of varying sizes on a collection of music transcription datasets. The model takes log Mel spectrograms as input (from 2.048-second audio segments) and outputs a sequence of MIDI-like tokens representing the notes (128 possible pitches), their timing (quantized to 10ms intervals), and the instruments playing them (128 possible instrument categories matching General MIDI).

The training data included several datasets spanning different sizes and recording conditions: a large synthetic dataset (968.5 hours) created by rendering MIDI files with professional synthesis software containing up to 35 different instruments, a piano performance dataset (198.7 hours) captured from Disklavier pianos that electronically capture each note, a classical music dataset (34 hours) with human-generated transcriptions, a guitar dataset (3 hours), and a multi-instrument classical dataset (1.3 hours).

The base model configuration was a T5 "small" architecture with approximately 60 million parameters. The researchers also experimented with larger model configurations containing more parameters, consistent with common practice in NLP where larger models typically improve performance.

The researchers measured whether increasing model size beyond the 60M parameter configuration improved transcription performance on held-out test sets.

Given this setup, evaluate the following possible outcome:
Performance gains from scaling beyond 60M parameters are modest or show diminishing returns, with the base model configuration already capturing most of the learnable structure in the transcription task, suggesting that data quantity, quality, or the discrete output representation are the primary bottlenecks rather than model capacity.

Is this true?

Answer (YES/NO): NO